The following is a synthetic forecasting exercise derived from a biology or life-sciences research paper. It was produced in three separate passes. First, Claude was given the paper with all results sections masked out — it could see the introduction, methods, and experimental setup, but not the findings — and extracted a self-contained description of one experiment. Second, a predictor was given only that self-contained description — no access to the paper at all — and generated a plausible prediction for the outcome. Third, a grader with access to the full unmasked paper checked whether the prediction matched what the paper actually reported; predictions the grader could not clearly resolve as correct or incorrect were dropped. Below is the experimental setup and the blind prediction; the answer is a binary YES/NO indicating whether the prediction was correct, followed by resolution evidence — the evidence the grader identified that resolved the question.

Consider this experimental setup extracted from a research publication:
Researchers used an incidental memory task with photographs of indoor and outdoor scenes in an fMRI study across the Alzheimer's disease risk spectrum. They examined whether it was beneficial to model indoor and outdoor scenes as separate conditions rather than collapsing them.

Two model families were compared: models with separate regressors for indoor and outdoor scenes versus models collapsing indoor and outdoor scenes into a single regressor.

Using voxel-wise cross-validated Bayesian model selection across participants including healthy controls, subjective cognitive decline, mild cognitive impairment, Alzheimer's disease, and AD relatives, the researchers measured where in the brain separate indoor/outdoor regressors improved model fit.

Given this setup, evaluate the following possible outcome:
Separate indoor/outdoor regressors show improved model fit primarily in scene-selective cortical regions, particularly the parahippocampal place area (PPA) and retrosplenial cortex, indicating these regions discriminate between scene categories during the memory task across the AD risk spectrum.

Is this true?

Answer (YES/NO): NO